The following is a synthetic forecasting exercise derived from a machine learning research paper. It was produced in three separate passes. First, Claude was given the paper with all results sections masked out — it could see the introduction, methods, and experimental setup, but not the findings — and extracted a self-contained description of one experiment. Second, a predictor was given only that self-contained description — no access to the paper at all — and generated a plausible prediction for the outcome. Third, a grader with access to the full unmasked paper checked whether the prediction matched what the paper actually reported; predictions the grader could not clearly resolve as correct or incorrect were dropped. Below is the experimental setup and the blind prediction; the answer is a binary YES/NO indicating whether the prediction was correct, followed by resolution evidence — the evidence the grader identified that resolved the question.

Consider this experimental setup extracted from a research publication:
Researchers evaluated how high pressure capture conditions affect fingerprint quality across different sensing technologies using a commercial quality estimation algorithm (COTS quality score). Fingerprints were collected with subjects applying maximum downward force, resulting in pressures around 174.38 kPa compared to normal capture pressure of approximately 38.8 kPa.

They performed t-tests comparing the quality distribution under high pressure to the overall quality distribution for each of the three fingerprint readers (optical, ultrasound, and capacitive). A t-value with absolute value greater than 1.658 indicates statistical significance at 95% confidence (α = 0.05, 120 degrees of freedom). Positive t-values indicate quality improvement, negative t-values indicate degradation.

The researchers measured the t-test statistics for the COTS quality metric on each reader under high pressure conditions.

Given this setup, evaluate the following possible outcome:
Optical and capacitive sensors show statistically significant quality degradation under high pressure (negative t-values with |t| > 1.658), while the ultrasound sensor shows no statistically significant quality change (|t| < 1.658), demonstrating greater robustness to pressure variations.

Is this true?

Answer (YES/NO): NO